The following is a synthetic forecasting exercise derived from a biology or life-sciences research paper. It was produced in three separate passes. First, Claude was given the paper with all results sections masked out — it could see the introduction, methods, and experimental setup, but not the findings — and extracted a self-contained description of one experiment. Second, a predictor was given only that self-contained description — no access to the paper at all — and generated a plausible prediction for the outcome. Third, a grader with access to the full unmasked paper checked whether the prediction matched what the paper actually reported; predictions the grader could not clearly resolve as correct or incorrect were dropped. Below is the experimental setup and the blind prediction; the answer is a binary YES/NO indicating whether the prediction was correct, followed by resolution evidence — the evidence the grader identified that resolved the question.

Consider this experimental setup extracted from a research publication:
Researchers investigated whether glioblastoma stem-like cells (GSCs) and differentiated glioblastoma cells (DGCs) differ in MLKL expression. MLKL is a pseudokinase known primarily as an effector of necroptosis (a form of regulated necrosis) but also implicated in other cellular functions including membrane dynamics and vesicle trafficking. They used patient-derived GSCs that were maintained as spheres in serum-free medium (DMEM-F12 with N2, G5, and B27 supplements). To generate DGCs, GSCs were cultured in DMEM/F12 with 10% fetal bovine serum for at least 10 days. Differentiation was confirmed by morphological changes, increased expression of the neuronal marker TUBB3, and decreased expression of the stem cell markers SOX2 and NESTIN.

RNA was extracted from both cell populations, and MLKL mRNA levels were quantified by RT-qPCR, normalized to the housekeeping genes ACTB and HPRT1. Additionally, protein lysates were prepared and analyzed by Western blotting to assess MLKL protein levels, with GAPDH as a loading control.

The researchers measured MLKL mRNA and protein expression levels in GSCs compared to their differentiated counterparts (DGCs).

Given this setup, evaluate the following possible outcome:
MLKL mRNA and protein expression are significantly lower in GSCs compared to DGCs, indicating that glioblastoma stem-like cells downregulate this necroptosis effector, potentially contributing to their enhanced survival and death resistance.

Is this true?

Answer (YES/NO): NO